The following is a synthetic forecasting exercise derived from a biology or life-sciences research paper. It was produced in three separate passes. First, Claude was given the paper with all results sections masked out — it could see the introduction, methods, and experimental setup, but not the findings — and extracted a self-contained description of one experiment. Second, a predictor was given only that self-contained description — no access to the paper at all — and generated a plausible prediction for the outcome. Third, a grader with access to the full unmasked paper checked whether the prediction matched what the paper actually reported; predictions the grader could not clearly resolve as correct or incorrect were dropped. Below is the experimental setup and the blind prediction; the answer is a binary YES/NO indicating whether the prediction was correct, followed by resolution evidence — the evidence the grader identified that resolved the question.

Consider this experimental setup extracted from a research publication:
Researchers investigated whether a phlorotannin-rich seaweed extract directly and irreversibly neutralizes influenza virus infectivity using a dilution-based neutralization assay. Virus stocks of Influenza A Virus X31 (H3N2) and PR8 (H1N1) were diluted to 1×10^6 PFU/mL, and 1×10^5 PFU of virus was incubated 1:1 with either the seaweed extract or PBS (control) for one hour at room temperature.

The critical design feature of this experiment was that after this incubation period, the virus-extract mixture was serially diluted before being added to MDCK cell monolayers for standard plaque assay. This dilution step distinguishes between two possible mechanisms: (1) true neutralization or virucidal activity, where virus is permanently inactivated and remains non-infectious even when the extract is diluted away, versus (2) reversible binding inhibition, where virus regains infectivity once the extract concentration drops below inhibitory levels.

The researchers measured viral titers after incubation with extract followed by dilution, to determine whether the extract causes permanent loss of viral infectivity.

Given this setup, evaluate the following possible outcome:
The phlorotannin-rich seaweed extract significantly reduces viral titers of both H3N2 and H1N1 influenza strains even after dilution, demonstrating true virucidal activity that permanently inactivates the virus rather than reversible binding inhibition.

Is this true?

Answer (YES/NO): YES